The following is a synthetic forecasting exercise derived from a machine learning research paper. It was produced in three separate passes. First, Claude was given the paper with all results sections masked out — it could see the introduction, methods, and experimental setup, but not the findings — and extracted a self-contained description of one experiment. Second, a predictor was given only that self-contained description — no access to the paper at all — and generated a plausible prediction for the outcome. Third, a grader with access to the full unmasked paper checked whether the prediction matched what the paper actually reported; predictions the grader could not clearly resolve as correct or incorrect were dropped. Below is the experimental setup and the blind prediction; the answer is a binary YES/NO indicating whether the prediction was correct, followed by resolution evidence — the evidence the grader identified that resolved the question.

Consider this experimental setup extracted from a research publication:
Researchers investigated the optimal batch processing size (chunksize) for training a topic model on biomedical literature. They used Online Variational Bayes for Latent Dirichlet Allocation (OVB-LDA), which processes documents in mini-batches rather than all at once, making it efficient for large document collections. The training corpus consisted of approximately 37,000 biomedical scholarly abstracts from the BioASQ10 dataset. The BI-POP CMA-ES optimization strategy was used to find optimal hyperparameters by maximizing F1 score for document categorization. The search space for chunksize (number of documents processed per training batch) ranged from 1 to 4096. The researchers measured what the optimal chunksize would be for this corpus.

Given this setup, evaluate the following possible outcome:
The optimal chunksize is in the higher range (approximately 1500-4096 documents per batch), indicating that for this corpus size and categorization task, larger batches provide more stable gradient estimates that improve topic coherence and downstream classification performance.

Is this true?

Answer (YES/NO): YES